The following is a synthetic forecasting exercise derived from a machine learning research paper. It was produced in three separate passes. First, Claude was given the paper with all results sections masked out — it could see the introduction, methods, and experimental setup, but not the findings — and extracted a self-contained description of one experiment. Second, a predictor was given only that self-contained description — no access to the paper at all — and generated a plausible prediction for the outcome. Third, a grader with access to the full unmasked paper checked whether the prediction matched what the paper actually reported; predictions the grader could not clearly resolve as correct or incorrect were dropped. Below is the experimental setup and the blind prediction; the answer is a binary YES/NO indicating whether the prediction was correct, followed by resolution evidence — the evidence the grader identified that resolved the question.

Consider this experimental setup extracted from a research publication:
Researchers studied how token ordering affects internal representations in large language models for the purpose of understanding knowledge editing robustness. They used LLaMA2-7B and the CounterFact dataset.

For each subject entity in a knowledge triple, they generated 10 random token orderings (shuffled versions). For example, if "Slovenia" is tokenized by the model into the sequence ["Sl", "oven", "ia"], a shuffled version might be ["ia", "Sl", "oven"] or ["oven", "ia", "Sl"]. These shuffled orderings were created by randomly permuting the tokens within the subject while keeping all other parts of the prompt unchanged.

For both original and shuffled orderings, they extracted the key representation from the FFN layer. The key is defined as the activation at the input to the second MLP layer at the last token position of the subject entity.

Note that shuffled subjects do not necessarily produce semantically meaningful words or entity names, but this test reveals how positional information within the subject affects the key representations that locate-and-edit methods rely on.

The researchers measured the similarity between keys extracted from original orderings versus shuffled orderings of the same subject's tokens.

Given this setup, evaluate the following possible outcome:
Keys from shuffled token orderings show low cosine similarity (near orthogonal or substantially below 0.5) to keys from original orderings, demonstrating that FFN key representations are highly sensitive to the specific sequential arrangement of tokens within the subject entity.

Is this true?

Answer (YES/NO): YES